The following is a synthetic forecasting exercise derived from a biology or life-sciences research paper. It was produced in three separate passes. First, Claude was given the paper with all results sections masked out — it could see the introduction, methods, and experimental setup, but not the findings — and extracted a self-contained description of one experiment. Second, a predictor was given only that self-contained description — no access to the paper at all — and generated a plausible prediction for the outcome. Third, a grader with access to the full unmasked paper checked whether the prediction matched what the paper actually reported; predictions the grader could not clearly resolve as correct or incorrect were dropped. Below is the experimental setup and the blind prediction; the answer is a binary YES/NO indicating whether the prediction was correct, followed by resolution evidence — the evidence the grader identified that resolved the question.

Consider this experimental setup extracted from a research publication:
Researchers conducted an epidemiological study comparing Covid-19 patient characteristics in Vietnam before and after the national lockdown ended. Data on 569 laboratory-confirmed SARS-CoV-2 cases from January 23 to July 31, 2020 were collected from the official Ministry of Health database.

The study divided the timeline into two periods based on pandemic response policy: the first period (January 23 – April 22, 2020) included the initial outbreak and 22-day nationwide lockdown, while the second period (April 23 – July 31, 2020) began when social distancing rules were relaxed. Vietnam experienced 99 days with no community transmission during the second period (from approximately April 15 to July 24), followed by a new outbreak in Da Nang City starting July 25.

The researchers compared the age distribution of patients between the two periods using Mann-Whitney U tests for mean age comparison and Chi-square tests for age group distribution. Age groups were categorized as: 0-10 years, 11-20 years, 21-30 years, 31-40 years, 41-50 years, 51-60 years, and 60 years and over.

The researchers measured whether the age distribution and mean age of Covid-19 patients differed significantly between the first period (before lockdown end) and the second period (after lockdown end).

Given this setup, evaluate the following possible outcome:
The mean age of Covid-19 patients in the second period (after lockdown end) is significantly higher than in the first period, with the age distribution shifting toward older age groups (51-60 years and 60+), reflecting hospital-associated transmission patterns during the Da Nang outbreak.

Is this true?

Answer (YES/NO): YES